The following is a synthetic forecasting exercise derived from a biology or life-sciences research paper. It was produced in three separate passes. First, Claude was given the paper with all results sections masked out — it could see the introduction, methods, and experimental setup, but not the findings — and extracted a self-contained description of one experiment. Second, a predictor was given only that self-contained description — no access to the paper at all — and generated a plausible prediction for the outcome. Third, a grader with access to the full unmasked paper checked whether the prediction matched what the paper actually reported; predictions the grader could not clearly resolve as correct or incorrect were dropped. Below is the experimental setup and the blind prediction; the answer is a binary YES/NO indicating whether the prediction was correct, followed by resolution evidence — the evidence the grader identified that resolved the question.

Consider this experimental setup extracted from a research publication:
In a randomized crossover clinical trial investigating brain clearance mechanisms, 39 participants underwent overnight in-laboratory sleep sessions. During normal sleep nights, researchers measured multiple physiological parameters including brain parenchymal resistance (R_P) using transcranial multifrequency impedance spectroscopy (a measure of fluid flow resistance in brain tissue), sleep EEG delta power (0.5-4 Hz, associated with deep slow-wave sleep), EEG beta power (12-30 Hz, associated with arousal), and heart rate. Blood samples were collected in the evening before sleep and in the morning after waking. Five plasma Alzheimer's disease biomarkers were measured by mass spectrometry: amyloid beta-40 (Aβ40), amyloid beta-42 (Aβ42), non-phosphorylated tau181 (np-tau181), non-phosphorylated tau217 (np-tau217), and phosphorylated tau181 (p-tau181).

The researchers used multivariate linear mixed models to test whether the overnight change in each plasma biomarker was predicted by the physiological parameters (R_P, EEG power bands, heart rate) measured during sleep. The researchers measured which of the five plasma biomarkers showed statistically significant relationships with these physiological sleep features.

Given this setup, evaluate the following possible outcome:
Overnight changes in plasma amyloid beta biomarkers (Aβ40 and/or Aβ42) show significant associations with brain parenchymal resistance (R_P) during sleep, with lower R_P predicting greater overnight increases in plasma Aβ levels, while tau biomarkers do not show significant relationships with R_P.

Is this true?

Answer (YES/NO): NO